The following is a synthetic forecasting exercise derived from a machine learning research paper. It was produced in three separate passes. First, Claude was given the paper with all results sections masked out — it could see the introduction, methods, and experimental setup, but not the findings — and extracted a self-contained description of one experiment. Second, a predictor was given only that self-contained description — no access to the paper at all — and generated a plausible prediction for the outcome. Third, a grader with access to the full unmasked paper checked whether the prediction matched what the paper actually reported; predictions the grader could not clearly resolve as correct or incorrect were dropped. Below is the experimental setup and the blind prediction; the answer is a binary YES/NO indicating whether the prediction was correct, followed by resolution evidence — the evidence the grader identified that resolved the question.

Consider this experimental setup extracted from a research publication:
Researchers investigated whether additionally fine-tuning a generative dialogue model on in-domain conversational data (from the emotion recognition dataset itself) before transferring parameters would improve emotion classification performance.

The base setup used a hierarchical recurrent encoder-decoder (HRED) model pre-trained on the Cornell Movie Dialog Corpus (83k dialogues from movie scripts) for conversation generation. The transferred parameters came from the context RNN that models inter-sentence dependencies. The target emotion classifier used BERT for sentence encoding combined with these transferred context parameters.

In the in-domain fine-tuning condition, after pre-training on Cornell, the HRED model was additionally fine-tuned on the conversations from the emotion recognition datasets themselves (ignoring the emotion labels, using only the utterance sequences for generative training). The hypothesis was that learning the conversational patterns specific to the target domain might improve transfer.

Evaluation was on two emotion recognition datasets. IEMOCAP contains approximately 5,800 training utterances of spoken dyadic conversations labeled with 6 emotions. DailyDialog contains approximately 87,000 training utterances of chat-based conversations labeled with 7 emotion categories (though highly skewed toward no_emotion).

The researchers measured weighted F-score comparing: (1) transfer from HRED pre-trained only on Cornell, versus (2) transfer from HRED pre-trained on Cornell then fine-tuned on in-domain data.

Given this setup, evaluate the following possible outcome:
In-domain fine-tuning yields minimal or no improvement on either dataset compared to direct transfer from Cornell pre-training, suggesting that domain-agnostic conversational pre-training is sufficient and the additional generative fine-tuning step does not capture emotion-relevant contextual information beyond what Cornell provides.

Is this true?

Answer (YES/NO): YES